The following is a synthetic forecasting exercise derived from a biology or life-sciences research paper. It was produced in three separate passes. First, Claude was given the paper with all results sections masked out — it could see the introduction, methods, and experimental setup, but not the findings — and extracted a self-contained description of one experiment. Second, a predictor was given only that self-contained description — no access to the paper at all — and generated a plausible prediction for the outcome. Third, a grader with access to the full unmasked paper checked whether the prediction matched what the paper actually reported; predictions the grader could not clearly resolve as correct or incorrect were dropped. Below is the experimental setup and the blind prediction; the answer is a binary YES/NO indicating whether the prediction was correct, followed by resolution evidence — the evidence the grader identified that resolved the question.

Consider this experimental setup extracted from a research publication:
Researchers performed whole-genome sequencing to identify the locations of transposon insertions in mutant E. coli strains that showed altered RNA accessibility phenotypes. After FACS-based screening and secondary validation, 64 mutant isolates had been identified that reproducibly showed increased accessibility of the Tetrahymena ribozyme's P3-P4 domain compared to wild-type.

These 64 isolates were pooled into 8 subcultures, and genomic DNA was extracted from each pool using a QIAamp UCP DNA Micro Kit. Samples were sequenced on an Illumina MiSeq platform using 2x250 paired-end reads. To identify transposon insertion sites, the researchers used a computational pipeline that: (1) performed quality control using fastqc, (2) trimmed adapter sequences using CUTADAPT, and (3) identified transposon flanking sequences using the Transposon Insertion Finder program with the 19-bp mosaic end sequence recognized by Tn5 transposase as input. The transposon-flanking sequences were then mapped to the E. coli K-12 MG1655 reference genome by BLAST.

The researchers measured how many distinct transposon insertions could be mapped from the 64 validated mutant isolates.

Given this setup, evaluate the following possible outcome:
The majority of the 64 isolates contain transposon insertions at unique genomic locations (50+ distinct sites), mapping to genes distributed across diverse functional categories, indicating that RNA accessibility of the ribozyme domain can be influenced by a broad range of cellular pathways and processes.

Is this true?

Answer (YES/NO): NO